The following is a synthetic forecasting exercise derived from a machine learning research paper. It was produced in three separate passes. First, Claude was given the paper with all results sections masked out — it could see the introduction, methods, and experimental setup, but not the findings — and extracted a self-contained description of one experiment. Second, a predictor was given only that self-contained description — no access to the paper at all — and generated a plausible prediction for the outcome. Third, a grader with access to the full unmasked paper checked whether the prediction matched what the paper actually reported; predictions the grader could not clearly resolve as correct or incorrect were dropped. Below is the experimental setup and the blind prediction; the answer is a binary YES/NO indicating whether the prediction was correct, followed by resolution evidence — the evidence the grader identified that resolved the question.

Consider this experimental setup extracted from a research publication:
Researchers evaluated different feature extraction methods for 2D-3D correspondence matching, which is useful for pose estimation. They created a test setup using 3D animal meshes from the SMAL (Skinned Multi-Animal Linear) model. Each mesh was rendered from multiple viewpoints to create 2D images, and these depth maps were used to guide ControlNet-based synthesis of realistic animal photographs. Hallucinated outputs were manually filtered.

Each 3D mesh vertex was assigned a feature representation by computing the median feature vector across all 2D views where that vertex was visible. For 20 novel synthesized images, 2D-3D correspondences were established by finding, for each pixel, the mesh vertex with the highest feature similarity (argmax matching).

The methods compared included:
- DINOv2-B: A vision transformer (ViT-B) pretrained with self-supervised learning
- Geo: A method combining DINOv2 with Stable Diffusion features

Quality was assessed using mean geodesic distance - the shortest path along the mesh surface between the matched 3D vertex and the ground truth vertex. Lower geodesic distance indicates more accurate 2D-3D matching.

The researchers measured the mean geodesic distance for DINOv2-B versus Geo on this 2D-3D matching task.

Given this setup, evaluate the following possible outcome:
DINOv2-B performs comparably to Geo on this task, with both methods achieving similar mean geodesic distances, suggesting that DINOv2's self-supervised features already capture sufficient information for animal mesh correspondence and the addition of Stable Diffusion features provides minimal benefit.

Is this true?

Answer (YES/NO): YES